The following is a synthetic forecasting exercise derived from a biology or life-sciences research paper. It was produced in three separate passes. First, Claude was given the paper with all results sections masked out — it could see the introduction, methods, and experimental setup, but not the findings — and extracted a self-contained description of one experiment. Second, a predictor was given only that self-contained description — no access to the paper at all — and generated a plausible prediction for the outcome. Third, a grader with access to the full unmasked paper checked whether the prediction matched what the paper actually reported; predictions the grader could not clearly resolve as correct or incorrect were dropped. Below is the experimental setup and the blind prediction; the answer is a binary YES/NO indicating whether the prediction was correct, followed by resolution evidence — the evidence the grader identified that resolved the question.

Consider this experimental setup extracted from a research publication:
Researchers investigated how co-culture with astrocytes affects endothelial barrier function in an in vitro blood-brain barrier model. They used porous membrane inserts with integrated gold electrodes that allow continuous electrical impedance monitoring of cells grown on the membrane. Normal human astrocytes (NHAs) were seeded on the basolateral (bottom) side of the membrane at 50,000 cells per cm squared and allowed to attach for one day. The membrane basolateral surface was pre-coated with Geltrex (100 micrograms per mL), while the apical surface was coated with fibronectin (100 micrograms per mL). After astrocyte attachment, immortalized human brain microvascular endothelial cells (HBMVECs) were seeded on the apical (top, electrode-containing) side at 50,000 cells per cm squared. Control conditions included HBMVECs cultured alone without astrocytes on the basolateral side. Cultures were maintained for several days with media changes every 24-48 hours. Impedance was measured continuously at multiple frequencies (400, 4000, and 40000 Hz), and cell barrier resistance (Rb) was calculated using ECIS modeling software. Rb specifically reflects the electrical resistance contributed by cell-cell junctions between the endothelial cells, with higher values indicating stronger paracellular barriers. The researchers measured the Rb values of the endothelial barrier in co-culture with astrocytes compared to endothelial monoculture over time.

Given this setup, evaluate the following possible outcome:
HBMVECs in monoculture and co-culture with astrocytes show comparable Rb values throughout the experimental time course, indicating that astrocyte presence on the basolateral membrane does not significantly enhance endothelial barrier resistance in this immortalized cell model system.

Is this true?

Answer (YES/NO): YES